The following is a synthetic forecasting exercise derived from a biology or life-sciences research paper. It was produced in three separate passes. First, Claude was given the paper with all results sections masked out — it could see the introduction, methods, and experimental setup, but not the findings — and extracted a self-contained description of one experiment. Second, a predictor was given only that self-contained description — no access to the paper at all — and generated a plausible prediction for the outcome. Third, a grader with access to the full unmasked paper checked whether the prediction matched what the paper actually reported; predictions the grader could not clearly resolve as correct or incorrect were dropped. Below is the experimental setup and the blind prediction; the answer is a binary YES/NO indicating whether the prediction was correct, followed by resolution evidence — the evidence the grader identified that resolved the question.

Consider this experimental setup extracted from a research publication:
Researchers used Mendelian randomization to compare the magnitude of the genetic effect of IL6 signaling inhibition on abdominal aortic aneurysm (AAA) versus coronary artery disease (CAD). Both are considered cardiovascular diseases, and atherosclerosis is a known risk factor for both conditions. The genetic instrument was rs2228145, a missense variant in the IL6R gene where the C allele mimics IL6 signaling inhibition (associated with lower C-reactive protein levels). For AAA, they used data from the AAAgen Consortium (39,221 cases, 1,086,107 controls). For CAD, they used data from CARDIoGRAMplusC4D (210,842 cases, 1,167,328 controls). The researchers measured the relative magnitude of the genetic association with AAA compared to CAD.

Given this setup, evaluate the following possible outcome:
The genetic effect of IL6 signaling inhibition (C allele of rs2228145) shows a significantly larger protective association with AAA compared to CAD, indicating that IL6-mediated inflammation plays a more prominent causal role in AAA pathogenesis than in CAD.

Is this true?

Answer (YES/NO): YES